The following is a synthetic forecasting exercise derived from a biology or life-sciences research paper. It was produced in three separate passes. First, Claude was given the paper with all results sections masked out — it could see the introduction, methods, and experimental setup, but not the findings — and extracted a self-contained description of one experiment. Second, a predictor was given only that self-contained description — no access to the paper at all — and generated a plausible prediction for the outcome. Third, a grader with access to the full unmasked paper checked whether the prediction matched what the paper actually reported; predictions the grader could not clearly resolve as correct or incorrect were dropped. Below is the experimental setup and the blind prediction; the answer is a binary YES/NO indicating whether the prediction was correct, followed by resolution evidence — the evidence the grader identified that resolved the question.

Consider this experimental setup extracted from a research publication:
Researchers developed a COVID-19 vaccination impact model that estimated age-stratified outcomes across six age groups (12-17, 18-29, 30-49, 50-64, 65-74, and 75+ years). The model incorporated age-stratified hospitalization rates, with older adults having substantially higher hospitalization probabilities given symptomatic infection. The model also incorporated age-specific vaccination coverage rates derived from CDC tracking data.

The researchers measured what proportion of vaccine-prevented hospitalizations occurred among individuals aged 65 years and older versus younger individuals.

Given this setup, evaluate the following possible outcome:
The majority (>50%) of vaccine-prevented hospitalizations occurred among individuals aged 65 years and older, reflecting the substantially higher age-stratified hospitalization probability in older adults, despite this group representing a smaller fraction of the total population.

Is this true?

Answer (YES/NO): YES